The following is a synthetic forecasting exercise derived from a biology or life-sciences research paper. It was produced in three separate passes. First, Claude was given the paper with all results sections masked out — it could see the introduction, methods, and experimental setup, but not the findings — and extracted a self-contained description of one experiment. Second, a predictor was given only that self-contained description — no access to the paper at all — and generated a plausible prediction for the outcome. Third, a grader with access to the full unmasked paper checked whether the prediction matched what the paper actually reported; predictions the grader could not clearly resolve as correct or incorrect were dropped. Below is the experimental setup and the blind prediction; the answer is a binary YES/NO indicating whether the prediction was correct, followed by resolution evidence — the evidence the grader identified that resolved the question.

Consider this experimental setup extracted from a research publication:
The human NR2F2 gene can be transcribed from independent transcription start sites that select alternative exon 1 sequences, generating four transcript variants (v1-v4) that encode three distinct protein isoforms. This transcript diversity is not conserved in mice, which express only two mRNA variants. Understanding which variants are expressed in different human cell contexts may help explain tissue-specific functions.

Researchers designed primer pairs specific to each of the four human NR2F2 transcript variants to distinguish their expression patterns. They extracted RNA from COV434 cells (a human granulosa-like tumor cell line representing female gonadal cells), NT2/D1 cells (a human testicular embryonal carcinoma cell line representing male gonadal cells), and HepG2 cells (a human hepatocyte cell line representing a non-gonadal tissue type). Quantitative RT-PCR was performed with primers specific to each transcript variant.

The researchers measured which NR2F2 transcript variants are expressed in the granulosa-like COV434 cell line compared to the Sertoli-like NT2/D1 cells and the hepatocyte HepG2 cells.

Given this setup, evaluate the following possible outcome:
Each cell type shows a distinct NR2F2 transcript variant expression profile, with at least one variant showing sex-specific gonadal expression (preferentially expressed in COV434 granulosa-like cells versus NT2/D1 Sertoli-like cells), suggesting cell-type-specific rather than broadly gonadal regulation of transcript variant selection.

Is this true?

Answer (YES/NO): YES